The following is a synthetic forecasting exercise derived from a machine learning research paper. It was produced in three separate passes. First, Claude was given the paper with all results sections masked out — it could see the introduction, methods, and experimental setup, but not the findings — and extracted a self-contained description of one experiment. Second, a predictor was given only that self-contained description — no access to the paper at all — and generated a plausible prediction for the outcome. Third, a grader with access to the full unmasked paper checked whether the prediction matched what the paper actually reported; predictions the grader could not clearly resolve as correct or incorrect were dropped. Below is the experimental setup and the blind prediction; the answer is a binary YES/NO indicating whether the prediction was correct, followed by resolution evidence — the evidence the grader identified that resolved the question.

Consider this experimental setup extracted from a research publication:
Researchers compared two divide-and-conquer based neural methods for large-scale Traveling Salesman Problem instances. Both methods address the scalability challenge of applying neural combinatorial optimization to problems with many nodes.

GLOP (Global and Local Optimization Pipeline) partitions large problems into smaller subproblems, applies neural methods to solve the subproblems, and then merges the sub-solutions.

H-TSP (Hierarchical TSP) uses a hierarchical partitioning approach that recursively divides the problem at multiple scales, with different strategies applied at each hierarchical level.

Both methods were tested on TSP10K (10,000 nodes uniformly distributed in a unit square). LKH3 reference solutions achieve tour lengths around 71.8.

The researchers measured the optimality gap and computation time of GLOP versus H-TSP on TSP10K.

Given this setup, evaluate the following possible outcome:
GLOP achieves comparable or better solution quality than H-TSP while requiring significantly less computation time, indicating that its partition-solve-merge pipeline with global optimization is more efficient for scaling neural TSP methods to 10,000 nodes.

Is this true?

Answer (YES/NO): NO